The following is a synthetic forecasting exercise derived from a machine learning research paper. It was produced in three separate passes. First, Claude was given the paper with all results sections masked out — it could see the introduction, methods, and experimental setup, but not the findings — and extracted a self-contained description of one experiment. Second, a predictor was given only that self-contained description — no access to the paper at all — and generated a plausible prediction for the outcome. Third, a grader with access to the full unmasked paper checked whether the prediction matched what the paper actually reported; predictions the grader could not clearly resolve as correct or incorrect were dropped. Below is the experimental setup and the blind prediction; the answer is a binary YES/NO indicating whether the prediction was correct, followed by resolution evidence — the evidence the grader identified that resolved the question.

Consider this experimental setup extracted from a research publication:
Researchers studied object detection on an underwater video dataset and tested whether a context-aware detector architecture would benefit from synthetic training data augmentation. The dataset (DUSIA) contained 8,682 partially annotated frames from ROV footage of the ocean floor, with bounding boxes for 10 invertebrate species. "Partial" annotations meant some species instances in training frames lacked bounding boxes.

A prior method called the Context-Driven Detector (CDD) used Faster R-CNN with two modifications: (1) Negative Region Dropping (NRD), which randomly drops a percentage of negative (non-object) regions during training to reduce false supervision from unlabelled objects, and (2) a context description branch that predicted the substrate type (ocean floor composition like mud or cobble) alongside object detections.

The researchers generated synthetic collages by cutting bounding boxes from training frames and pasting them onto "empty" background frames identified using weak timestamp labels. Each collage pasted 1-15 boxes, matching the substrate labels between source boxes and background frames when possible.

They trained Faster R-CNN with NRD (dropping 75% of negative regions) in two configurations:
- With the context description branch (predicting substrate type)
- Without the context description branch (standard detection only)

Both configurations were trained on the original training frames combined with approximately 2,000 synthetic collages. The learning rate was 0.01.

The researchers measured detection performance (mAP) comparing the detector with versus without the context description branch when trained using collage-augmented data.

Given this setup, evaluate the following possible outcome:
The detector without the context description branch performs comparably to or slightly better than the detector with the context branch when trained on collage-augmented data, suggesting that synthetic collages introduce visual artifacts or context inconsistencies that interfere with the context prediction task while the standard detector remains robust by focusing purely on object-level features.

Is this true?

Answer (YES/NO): YES